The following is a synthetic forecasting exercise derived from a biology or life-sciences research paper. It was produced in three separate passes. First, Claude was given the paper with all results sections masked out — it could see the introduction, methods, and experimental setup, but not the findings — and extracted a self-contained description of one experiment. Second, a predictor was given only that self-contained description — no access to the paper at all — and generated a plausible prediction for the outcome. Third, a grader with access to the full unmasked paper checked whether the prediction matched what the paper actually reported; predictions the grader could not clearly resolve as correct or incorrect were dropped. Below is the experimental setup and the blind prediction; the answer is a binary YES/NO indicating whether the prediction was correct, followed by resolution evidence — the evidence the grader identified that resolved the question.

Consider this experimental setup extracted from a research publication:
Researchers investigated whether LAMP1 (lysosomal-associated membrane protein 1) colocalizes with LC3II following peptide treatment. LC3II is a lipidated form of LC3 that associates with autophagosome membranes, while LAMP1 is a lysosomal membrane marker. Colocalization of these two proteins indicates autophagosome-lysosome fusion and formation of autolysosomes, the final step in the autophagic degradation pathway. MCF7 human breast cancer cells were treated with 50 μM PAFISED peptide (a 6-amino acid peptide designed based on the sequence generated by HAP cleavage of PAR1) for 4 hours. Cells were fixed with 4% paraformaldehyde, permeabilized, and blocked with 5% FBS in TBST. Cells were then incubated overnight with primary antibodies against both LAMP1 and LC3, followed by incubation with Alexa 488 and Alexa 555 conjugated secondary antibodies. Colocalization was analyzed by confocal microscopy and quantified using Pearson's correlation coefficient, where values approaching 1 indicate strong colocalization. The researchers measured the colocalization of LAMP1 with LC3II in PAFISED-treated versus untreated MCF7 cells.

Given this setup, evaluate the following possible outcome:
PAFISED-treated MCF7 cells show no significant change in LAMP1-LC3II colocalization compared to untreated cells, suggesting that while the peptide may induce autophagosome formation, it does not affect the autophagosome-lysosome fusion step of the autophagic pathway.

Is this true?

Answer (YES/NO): NO